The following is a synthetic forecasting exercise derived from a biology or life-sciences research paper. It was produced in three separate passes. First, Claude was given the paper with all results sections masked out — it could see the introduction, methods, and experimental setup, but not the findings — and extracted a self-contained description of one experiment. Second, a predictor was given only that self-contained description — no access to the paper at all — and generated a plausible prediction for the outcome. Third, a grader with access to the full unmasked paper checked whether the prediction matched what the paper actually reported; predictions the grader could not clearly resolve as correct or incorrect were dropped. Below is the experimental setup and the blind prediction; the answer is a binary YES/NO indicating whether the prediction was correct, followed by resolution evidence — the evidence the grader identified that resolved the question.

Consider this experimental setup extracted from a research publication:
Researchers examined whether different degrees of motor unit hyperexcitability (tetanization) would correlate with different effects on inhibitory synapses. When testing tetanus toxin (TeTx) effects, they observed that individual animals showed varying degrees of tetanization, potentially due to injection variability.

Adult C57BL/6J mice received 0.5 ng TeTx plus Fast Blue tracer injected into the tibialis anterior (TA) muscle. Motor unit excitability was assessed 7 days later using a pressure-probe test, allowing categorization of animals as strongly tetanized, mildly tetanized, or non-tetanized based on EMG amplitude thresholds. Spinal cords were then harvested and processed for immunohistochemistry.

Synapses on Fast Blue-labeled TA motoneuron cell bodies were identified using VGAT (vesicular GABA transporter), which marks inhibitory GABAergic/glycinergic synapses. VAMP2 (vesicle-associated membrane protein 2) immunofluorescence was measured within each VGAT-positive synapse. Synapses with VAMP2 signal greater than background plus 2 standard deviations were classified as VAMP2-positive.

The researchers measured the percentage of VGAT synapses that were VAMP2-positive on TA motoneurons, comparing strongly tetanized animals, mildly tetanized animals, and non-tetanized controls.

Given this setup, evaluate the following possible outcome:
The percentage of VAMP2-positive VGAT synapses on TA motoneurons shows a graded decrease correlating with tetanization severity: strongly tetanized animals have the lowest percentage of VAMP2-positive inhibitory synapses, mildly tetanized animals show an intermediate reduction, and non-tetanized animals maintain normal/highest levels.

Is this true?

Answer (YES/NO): NO